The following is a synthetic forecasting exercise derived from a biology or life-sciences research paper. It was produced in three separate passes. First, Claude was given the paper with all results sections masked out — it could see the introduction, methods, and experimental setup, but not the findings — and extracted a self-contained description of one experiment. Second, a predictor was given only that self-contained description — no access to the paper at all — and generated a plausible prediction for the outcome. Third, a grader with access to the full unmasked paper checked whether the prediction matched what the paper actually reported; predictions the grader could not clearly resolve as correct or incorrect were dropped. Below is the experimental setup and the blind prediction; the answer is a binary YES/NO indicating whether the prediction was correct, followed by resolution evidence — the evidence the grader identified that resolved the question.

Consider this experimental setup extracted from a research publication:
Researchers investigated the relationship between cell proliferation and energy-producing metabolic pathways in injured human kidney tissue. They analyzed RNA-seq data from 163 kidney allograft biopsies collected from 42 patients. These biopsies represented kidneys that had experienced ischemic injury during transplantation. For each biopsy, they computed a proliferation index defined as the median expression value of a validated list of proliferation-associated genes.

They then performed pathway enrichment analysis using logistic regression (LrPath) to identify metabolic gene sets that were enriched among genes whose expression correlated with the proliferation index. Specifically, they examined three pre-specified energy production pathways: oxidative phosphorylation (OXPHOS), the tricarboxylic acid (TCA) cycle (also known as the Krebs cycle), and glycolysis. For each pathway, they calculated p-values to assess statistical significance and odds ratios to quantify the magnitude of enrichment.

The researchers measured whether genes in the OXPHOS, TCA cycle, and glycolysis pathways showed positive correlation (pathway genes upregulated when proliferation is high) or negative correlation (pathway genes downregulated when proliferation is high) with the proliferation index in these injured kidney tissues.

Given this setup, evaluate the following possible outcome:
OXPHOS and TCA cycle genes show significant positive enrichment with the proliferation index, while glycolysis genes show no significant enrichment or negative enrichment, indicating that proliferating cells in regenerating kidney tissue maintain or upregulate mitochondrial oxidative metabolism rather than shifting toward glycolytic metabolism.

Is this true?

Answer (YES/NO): NO